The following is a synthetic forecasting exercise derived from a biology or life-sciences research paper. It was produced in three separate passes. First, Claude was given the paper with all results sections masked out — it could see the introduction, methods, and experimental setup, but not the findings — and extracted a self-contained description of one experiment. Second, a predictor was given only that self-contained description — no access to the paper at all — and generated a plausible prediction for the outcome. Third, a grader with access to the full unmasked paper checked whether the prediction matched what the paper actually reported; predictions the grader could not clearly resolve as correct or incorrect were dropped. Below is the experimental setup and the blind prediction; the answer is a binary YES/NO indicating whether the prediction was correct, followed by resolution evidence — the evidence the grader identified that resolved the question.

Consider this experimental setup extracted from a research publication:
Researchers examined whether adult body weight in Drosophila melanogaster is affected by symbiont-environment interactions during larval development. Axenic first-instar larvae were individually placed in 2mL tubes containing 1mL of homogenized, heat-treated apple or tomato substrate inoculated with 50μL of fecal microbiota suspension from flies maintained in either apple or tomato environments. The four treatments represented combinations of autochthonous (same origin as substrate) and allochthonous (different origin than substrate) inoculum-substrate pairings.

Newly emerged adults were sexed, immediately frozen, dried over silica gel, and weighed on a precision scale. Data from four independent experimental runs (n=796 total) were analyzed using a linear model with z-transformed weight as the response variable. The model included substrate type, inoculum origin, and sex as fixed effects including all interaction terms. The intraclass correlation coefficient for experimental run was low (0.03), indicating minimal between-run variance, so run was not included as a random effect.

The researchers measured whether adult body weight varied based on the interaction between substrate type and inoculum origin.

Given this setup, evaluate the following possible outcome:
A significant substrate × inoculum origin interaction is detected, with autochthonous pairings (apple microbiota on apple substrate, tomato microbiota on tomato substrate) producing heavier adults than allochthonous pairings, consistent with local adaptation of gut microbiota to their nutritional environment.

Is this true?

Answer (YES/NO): NO